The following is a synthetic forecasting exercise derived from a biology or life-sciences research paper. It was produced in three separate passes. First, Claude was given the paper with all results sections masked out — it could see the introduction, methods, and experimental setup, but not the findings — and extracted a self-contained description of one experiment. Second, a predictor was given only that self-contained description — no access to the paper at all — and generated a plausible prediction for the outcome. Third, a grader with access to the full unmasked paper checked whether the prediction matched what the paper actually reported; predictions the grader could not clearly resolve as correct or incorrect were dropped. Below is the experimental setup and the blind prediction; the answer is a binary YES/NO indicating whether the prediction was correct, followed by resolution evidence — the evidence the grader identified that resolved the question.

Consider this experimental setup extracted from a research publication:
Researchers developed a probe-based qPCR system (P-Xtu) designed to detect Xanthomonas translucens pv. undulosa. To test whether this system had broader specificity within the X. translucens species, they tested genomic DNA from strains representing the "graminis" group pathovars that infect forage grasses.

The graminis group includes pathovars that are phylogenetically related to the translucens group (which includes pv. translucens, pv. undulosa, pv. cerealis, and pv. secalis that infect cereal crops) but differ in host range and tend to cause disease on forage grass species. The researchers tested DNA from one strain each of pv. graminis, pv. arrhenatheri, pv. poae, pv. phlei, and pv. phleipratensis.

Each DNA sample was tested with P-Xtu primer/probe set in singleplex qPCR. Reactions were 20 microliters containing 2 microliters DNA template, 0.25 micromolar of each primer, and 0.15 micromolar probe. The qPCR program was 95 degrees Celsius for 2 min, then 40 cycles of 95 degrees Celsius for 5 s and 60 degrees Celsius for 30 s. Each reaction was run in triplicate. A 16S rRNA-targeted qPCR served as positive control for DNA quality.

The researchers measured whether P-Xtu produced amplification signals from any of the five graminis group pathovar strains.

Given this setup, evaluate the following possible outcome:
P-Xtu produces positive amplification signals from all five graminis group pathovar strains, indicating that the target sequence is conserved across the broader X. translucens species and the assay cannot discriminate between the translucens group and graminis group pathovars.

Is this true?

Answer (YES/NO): NO